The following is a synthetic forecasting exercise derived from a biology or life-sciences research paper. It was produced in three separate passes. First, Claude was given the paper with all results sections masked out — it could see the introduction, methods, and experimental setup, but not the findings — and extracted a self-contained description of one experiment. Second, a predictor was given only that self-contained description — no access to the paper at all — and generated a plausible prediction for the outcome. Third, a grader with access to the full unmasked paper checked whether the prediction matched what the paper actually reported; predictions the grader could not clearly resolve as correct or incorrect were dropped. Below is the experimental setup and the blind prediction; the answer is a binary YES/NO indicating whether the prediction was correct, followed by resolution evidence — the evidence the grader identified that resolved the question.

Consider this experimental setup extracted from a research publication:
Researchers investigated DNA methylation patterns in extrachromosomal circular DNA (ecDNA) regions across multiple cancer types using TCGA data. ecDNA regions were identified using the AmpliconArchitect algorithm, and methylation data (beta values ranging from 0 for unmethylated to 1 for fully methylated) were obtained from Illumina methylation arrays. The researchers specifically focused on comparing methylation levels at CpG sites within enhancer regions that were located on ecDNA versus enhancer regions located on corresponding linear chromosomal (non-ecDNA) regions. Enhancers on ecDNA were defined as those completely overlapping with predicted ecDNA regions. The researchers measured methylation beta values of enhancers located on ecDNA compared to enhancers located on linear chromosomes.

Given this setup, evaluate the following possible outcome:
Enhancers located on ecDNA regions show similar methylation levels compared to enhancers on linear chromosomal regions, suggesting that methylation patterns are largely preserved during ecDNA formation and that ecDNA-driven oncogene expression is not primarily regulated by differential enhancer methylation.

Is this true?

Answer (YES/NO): NO